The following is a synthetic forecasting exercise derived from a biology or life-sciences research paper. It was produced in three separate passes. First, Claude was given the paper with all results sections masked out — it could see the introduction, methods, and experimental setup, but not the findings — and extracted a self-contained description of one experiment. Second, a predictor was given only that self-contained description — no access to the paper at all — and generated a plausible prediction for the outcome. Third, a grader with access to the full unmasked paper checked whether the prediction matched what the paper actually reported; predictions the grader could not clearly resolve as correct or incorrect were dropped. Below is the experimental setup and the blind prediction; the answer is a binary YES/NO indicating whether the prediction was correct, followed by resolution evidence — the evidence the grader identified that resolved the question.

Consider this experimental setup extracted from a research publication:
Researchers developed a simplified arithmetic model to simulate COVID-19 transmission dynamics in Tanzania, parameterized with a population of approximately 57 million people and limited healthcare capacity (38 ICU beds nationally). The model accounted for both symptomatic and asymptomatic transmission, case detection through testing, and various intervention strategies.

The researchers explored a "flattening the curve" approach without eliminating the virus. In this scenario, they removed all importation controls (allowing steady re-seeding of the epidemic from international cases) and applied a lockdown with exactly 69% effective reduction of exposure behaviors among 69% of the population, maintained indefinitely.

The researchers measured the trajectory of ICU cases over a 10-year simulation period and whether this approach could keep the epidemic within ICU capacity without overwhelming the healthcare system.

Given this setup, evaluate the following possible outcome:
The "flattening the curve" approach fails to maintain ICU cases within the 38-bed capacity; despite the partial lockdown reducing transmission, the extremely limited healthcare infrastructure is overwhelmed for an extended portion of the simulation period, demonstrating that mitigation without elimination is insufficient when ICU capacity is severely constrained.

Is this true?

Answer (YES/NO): NO